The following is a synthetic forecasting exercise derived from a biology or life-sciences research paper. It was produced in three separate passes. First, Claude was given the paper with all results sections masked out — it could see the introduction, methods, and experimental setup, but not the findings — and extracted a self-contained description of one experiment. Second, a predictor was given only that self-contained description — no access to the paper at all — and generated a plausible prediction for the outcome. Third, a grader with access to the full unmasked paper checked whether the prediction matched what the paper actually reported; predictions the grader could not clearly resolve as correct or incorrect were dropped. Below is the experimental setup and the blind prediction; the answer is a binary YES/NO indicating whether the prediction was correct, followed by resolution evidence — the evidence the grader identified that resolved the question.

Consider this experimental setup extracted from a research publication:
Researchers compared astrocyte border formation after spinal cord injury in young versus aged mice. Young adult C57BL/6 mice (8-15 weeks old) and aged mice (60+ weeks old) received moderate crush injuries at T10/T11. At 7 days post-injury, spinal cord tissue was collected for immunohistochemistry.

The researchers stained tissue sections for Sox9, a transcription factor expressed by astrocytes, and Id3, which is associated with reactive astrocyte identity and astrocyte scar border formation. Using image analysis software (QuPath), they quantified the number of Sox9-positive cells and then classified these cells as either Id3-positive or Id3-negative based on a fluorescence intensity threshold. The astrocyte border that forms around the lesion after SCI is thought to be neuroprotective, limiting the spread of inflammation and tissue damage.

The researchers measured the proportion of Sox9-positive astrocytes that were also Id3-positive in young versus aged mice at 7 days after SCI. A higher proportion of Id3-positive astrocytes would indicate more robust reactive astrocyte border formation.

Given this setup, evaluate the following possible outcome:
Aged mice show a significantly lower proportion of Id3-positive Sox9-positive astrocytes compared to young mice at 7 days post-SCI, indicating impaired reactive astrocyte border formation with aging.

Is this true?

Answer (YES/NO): YES